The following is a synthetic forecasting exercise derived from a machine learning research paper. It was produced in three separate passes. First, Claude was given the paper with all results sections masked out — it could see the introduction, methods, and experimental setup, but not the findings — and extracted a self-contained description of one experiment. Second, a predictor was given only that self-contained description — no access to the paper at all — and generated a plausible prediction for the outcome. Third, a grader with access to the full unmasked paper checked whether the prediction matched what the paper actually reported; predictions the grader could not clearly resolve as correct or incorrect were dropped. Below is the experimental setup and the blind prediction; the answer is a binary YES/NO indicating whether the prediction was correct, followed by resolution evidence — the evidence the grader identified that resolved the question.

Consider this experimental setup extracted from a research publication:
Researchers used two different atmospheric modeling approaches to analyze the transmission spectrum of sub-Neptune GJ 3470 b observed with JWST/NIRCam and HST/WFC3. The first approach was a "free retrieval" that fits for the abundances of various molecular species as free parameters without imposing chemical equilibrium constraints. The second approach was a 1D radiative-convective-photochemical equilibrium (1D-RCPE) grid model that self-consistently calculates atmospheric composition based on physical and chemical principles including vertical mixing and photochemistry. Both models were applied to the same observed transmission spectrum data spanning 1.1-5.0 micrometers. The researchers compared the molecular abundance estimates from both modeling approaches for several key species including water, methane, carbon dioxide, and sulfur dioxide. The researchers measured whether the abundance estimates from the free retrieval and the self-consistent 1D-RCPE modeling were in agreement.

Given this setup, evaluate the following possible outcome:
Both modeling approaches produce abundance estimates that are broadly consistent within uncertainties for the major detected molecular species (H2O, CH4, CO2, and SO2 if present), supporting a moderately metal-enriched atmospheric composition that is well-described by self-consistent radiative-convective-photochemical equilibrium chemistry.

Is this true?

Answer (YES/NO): YES